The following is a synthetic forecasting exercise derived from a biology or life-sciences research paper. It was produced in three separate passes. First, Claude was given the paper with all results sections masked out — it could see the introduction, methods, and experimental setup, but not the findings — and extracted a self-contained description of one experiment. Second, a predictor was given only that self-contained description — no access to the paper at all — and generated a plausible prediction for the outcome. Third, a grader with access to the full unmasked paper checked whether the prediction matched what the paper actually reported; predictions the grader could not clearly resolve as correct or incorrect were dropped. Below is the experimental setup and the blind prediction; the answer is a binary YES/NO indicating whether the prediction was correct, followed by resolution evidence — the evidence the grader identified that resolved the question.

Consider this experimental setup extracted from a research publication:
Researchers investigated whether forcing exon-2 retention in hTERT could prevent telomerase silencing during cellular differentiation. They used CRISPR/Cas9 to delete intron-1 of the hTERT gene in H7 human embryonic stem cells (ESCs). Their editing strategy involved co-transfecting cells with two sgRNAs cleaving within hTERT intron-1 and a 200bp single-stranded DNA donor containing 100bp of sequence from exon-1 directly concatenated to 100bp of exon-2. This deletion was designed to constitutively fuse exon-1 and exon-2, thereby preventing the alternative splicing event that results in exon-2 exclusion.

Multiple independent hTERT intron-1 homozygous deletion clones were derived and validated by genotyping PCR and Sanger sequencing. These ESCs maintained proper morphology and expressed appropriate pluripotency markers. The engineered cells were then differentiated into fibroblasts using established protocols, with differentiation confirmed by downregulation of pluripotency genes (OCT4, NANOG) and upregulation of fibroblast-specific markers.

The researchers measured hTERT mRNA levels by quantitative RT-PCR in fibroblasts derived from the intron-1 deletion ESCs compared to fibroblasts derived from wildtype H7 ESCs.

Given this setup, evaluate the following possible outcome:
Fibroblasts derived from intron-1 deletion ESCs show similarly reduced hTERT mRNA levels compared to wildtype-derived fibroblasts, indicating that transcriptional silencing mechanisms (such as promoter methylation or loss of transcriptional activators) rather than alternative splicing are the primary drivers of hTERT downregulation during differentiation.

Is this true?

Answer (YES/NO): NO